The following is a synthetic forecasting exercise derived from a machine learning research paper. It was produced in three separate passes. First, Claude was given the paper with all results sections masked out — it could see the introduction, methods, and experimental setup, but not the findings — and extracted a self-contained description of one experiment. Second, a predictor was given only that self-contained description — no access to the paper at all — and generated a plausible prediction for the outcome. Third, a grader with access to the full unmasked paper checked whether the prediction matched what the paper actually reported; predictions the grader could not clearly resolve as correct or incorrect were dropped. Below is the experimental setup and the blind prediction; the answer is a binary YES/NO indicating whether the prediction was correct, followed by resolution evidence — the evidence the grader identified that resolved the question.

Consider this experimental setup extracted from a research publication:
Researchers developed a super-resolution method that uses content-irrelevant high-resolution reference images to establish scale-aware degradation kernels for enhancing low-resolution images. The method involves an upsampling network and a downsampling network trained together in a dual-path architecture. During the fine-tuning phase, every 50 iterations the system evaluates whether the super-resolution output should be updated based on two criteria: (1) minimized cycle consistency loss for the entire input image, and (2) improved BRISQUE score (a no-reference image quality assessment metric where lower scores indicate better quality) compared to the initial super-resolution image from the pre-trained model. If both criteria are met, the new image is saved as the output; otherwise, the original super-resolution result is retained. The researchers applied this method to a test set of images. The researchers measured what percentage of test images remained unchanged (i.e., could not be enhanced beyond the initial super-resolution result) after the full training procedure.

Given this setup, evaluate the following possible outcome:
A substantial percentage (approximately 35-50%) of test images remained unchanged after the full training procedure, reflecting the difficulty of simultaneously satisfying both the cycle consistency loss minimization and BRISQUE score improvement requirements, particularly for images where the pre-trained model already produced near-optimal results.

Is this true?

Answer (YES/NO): NO